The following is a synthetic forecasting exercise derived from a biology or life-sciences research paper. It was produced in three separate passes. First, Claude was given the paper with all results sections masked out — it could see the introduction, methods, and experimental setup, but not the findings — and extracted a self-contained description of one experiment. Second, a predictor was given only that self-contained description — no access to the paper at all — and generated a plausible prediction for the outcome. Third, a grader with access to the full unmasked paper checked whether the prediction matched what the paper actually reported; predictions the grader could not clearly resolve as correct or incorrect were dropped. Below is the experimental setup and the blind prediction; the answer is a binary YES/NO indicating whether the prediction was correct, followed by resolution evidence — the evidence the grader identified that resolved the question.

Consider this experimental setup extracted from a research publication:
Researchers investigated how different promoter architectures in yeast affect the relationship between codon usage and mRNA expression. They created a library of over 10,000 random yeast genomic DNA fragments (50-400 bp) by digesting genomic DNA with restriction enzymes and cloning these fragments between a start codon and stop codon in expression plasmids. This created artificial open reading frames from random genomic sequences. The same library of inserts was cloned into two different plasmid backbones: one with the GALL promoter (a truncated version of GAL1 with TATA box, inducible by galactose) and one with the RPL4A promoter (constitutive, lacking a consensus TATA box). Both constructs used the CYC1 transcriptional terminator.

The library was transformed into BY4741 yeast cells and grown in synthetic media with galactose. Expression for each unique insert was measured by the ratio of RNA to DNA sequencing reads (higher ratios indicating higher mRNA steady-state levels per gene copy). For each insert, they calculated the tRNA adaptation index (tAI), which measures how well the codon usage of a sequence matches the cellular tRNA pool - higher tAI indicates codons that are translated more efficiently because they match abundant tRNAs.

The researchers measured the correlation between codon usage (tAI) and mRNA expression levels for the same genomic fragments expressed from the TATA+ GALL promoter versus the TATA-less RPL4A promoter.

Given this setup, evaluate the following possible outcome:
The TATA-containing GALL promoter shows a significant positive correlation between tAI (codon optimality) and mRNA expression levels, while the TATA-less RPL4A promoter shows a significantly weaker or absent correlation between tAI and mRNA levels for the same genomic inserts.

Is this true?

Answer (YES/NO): NO